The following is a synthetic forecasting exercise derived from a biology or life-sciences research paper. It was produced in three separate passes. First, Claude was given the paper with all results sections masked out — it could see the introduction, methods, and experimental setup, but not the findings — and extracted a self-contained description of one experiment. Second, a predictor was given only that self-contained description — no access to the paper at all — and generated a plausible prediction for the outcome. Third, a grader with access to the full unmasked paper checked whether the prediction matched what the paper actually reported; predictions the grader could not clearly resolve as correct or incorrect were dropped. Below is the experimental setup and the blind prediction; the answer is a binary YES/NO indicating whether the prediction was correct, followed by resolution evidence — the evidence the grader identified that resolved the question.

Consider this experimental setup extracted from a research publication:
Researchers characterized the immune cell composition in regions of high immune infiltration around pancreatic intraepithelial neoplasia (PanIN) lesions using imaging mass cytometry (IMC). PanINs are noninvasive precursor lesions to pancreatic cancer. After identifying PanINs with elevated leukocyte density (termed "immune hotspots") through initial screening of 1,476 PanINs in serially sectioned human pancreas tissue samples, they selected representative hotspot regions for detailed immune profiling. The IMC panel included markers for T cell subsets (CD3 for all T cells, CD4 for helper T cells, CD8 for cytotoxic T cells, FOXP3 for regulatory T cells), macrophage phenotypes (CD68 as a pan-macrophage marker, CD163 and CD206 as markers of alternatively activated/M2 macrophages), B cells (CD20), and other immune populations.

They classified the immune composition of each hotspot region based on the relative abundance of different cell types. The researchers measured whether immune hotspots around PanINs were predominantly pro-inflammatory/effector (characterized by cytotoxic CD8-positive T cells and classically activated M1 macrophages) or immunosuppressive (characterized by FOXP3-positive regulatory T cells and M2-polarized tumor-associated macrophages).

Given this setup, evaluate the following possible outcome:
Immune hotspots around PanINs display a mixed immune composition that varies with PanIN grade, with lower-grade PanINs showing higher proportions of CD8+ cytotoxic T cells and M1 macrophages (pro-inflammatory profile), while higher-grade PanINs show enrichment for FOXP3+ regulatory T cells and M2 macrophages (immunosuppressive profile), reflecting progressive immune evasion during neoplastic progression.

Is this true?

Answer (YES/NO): NO